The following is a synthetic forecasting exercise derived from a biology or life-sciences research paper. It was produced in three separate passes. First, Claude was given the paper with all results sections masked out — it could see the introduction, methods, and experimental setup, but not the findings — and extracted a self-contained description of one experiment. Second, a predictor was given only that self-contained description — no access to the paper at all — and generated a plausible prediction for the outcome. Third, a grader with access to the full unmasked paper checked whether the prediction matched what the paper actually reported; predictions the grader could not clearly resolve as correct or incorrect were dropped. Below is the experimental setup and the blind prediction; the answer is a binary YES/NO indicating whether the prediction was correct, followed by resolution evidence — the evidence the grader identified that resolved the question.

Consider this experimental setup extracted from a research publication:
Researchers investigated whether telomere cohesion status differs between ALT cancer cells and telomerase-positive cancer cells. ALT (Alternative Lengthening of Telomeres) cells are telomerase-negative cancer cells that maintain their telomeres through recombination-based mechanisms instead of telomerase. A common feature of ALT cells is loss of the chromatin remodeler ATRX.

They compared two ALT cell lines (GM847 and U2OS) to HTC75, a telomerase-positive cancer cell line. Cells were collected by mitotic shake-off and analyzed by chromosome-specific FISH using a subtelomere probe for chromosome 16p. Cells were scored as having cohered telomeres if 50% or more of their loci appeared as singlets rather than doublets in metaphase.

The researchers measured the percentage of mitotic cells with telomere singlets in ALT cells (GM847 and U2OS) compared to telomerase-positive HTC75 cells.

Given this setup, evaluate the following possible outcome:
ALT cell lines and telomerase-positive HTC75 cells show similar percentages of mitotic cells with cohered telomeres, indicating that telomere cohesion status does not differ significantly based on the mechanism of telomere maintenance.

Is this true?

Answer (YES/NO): NO